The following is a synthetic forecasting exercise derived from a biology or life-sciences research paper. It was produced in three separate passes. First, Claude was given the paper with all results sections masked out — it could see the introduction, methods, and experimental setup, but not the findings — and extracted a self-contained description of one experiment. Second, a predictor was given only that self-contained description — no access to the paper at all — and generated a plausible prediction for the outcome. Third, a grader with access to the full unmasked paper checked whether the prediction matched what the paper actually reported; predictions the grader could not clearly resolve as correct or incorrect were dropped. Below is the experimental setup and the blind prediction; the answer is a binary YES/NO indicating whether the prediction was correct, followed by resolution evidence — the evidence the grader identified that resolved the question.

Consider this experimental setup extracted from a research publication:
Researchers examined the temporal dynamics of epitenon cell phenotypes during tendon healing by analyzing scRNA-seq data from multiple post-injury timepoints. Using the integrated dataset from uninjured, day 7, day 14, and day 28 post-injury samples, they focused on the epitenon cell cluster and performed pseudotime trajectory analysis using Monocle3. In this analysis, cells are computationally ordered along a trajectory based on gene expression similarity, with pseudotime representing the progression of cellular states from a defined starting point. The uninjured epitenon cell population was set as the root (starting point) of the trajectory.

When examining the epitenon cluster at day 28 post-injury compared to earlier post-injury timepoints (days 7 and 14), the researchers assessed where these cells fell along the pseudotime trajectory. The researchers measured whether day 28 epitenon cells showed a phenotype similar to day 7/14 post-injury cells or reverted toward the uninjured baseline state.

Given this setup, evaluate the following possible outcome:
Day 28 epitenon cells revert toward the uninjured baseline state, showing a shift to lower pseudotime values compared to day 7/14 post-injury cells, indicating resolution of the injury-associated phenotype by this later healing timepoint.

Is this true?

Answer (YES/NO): YES